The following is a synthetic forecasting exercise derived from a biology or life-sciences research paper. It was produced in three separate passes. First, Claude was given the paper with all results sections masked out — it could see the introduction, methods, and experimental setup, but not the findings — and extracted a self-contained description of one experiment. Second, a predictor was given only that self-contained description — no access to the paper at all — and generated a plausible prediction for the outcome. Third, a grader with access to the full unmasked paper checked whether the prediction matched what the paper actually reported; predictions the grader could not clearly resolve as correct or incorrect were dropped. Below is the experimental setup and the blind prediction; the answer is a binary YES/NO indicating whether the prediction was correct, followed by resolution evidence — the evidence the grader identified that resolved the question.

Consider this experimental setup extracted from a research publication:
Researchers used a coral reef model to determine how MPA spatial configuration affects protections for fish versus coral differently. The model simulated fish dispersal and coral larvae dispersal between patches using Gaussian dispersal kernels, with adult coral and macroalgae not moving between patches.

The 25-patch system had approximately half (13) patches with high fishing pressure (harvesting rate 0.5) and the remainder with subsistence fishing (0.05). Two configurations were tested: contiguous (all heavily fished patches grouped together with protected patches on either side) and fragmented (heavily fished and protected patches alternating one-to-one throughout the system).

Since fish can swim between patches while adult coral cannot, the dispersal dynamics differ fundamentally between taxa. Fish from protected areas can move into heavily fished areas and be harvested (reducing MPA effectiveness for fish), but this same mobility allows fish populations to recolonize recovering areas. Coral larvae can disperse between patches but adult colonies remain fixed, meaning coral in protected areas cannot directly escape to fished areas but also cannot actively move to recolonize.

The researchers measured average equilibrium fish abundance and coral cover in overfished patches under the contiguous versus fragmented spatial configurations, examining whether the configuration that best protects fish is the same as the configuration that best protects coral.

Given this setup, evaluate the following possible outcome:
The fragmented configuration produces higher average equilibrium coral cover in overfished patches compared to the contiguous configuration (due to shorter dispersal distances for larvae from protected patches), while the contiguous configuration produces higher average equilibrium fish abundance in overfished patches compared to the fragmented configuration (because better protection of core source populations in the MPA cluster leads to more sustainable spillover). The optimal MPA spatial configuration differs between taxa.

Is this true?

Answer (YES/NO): NO